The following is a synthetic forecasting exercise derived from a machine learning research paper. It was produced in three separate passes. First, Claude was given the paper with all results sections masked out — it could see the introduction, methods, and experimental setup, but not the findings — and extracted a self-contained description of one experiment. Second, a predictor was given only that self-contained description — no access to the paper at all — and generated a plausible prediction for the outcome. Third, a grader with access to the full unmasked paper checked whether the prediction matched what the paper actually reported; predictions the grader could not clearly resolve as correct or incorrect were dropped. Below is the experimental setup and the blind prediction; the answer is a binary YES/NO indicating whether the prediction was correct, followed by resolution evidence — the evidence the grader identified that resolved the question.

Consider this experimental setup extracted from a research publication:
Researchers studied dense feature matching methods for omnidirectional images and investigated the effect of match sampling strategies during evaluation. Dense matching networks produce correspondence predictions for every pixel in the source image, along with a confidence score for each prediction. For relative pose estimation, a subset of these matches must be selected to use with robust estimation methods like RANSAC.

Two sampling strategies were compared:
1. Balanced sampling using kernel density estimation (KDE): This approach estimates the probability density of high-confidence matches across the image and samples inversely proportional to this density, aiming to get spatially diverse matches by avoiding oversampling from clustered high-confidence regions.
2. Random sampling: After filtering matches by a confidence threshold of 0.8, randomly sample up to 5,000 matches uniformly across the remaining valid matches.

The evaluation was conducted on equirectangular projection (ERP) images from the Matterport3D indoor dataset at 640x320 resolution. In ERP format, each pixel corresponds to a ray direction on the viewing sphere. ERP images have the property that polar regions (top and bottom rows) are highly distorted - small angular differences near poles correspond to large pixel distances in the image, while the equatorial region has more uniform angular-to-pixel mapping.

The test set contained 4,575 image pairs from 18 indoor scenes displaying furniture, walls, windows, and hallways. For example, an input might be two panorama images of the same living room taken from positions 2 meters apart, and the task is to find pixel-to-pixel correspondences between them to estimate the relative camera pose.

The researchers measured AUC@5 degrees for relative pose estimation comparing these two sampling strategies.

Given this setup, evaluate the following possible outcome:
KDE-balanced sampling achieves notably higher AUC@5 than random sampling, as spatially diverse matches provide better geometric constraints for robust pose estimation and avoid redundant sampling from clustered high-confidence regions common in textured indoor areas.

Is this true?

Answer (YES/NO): NO